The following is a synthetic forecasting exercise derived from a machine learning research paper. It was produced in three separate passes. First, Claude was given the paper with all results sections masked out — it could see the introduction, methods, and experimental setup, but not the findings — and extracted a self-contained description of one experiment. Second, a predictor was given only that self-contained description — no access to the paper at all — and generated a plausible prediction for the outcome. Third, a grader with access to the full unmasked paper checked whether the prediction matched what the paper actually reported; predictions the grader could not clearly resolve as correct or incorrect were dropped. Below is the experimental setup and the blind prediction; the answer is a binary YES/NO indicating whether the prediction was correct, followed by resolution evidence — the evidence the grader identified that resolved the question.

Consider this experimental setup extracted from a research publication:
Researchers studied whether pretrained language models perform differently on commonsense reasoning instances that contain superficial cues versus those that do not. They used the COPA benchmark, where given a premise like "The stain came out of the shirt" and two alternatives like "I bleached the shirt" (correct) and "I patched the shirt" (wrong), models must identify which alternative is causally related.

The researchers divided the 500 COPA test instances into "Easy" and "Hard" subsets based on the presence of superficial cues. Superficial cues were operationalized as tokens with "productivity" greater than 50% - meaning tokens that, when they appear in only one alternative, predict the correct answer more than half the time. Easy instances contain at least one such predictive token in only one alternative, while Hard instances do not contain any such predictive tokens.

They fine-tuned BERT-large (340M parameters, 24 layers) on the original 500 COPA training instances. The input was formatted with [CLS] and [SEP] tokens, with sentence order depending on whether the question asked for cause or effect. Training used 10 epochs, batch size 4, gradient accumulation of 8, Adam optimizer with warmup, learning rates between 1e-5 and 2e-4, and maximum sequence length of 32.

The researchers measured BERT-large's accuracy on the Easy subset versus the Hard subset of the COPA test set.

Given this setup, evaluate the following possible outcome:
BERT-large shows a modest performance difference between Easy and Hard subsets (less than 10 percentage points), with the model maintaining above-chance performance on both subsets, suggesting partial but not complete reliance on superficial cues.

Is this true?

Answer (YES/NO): NO